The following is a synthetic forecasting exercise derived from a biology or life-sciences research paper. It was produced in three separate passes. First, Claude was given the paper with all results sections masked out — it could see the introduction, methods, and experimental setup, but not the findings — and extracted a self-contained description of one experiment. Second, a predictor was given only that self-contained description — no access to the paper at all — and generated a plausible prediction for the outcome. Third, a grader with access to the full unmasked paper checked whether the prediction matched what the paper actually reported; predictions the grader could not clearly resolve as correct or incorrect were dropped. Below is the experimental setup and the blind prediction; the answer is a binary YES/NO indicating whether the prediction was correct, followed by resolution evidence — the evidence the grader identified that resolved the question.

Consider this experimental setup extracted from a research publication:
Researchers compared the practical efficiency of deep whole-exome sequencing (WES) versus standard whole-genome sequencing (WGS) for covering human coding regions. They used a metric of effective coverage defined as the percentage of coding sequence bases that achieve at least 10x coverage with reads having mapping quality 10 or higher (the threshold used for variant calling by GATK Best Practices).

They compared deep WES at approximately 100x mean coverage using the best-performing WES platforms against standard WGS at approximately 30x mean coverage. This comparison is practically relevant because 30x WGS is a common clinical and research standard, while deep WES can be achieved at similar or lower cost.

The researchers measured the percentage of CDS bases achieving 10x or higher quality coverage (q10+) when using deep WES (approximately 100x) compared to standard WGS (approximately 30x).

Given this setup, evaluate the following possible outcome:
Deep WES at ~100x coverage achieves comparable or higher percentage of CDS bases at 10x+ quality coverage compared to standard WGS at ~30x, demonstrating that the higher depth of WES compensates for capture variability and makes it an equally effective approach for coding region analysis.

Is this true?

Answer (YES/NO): YES